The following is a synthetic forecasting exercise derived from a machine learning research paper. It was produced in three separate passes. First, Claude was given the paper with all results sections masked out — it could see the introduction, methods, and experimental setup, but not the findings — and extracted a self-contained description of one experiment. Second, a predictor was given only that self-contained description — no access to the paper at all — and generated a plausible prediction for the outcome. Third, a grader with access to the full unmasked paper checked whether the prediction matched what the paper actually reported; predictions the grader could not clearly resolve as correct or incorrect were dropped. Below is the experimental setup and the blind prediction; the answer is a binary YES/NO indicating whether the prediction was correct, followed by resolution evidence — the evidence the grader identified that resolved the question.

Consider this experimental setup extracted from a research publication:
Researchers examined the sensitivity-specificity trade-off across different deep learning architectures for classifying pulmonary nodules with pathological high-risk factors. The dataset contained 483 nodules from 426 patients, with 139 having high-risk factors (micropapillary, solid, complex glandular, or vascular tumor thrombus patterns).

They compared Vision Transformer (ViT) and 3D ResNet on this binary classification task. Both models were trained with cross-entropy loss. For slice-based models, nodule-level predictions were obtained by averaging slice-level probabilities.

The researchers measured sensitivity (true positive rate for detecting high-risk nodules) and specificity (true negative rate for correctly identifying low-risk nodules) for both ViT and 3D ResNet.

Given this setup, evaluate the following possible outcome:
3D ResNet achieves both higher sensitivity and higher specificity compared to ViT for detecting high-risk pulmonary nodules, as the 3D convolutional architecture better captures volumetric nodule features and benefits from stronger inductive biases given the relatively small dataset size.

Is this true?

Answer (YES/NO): NO